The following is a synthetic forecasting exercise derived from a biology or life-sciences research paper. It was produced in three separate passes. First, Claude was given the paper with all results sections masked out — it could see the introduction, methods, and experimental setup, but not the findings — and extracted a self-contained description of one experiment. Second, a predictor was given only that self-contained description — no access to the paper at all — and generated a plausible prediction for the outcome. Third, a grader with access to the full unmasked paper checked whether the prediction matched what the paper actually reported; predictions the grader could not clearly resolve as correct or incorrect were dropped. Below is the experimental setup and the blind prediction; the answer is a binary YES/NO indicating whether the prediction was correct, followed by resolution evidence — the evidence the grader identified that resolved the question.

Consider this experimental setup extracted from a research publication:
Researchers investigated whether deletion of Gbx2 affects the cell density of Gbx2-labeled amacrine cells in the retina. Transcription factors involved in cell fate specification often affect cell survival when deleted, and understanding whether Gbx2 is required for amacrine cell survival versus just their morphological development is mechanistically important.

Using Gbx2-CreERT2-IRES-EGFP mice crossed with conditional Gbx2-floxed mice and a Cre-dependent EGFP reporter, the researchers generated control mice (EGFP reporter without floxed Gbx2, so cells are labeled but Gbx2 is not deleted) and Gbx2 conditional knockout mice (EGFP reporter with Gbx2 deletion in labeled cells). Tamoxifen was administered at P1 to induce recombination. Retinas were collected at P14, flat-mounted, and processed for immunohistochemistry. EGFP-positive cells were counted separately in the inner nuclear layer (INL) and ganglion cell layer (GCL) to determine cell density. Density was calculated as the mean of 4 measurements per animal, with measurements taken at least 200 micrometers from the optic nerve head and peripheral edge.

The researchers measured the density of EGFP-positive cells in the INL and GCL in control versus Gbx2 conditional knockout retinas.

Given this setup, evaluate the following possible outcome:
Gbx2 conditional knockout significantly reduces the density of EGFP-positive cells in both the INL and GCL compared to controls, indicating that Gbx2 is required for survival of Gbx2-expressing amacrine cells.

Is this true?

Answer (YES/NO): YES